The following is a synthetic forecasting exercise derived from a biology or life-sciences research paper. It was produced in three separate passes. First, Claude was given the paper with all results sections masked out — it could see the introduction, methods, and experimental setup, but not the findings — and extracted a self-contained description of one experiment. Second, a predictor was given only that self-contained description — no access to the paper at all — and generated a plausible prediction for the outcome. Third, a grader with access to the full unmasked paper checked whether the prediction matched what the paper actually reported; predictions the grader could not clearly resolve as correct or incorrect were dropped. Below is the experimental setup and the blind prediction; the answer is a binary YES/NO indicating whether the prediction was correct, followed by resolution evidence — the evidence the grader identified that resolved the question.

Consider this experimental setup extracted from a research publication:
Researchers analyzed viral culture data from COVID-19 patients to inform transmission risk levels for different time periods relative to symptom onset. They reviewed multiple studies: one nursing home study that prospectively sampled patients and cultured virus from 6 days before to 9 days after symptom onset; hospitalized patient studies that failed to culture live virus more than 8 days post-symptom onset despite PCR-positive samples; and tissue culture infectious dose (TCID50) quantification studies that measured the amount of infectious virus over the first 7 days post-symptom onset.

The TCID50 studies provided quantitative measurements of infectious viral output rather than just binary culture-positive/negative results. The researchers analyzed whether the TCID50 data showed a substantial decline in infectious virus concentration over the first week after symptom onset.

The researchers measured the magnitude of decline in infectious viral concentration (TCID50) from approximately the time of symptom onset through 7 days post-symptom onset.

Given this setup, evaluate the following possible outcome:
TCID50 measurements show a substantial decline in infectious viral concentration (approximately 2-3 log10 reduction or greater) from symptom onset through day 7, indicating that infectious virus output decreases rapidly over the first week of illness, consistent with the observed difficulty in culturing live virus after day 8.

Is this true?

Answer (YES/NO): NO